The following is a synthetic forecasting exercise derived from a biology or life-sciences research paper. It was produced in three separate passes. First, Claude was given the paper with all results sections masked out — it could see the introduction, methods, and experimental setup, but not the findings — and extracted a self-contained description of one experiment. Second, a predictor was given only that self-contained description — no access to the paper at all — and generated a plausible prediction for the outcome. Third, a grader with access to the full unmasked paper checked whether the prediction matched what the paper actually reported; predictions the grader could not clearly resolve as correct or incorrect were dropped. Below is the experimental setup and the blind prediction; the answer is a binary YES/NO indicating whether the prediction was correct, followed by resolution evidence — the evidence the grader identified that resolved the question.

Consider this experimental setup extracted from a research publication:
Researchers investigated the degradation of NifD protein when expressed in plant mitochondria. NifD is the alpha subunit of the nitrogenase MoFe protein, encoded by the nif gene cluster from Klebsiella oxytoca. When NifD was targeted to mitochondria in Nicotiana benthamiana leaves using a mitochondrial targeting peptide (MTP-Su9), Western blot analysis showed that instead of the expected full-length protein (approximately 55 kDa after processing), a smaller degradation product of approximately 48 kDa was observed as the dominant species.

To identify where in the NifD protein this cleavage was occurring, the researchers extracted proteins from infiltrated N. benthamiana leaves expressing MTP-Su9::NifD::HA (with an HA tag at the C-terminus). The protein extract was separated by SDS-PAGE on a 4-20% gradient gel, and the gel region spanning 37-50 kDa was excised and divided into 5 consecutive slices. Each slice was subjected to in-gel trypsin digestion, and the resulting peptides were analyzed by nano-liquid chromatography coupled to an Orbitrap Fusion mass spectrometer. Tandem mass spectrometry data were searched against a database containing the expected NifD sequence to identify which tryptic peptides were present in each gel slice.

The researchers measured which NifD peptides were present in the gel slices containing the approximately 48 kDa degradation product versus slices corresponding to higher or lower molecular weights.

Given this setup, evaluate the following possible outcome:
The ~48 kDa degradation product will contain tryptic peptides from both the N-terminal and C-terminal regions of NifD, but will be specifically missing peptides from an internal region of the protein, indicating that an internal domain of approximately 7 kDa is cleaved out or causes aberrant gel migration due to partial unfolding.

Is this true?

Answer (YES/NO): NO